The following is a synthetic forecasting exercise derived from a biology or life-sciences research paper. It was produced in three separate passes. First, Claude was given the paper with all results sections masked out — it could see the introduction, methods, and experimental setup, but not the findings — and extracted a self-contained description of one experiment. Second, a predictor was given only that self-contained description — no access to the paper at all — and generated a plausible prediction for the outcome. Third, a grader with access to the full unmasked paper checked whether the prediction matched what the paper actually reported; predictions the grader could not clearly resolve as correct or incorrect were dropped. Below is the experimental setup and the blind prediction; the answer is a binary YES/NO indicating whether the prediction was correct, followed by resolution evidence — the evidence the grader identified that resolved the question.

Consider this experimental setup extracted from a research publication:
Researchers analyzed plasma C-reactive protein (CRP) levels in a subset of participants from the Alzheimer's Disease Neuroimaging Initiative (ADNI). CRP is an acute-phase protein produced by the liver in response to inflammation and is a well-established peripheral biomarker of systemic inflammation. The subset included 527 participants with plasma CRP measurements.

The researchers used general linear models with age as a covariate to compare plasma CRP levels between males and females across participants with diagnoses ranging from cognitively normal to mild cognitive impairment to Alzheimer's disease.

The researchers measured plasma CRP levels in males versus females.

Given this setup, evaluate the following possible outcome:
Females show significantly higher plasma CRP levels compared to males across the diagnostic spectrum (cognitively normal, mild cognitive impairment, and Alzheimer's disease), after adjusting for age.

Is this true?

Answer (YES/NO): YES